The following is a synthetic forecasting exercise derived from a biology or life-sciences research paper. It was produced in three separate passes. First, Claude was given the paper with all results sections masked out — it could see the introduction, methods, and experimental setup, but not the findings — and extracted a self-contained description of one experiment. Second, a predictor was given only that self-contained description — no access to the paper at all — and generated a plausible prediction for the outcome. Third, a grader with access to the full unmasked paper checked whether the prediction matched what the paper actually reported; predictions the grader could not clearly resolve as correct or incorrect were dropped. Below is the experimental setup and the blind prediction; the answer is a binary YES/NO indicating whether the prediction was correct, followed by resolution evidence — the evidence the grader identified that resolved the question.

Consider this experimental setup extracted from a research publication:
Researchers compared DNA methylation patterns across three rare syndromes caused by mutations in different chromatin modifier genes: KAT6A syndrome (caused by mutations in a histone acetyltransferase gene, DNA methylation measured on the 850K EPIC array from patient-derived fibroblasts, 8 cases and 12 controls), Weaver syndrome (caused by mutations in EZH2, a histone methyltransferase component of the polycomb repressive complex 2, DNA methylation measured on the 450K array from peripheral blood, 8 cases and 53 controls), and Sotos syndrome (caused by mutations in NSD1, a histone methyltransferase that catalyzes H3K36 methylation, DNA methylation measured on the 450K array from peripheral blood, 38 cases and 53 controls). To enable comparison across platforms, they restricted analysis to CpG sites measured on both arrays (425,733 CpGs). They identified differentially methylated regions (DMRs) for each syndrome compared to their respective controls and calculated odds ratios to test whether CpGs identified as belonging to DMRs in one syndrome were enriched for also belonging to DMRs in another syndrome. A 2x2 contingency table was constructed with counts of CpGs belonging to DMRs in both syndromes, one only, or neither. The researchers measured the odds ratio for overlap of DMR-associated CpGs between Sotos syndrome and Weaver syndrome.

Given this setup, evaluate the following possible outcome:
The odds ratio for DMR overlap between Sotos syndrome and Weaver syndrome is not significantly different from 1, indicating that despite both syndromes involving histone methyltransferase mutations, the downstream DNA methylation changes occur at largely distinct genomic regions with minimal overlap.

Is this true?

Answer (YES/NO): NO